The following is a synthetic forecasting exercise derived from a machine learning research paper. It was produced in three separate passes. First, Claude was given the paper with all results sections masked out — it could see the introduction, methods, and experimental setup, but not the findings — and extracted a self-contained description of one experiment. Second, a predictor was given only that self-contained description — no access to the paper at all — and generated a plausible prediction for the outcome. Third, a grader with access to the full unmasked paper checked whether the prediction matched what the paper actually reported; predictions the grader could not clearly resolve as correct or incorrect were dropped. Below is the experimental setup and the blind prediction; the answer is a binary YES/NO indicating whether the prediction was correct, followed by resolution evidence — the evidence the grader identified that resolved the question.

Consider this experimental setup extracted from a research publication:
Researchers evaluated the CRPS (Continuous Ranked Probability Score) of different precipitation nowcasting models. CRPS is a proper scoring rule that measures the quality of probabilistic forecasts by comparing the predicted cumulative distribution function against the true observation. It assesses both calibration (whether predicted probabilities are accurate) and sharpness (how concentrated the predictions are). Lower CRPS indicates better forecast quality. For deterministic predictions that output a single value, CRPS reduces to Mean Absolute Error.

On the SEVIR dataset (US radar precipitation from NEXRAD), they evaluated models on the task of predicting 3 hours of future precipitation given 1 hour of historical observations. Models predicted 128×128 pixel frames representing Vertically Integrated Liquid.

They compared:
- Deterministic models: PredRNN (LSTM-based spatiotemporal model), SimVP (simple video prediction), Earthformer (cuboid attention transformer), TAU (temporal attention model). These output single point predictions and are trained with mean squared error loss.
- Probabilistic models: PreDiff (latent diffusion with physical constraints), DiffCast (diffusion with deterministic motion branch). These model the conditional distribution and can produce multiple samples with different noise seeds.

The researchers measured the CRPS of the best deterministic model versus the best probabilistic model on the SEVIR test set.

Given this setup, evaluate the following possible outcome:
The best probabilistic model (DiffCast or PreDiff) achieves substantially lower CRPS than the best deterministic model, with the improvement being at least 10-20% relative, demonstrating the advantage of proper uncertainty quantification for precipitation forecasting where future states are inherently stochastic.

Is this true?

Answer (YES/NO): NO